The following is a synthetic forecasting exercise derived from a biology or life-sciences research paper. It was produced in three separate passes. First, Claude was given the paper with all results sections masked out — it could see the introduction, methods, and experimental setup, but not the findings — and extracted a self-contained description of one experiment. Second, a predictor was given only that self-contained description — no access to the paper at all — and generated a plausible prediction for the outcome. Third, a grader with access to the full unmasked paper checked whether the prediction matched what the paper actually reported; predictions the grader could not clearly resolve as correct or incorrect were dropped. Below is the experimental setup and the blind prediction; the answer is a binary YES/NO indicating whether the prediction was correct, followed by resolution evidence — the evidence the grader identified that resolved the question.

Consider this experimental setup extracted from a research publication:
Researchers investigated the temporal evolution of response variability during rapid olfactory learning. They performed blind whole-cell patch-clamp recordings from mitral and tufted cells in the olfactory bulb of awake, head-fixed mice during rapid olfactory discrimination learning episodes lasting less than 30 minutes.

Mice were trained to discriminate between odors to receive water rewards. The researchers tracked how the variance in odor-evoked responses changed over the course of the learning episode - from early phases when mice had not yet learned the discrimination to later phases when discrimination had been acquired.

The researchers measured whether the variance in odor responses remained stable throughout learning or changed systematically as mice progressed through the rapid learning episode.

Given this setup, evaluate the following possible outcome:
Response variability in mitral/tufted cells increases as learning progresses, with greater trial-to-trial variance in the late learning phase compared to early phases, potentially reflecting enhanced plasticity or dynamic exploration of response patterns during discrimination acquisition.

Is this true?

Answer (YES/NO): YES